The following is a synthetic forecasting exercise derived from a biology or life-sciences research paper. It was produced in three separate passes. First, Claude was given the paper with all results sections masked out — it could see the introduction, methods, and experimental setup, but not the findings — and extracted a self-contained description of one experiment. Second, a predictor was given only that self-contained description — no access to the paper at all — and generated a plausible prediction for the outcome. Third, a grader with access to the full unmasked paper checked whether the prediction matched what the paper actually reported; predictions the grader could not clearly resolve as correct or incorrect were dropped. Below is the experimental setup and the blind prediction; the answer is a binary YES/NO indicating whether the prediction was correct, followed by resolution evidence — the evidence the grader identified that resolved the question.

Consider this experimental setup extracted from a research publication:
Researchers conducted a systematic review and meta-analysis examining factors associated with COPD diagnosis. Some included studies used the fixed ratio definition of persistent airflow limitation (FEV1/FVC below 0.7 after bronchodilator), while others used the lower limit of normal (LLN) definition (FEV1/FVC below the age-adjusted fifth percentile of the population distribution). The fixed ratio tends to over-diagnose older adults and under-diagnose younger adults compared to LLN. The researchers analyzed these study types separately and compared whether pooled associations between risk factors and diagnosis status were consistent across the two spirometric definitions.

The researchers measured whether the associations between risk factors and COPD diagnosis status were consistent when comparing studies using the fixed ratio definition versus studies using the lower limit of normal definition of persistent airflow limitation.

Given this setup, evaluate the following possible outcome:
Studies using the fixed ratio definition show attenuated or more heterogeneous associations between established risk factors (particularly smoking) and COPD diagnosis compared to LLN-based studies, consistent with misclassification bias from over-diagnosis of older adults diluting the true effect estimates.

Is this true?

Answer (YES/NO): NO